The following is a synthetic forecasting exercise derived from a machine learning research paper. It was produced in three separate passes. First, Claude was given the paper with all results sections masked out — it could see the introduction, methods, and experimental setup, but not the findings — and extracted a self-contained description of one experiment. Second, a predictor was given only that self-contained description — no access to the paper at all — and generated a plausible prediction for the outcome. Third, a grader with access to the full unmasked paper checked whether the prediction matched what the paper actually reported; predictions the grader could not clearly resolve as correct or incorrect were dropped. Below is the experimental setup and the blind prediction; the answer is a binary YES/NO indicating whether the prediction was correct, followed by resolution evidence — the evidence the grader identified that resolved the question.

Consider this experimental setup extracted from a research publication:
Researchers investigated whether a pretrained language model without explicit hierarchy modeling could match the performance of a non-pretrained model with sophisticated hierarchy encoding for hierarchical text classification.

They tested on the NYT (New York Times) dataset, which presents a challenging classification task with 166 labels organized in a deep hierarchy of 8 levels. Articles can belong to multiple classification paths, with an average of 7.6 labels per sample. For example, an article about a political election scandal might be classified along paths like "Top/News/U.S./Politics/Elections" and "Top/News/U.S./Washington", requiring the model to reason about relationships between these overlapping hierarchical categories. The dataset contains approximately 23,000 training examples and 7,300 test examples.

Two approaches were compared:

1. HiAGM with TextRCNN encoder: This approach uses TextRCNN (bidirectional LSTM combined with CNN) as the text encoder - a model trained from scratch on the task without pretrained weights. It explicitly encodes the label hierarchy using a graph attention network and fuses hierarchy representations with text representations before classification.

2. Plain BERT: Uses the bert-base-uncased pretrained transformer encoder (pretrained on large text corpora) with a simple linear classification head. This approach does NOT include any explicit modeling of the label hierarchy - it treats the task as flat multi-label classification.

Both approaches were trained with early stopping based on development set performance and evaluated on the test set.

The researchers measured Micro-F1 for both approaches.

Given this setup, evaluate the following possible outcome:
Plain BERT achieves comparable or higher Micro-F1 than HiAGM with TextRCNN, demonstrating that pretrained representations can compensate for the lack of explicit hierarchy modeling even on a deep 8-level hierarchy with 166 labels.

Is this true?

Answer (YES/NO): YES